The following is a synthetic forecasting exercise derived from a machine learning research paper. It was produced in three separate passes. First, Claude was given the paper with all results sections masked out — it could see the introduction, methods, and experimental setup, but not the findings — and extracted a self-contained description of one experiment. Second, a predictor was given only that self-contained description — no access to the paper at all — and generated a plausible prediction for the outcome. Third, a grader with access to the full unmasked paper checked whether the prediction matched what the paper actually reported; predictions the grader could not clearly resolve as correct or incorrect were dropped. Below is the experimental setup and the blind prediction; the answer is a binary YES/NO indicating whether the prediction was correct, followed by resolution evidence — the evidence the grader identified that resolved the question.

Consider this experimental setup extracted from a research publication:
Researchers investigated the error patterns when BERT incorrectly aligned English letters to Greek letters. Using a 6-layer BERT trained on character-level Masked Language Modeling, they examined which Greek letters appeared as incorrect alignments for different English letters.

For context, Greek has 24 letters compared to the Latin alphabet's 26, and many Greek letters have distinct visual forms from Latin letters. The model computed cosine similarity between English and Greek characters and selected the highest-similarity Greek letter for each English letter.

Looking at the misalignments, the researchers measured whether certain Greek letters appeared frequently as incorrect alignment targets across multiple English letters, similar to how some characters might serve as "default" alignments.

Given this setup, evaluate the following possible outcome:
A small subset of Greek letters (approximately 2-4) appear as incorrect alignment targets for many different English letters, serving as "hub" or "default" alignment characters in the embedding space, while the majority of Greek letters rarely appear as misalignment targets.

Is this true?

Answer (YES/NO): YES